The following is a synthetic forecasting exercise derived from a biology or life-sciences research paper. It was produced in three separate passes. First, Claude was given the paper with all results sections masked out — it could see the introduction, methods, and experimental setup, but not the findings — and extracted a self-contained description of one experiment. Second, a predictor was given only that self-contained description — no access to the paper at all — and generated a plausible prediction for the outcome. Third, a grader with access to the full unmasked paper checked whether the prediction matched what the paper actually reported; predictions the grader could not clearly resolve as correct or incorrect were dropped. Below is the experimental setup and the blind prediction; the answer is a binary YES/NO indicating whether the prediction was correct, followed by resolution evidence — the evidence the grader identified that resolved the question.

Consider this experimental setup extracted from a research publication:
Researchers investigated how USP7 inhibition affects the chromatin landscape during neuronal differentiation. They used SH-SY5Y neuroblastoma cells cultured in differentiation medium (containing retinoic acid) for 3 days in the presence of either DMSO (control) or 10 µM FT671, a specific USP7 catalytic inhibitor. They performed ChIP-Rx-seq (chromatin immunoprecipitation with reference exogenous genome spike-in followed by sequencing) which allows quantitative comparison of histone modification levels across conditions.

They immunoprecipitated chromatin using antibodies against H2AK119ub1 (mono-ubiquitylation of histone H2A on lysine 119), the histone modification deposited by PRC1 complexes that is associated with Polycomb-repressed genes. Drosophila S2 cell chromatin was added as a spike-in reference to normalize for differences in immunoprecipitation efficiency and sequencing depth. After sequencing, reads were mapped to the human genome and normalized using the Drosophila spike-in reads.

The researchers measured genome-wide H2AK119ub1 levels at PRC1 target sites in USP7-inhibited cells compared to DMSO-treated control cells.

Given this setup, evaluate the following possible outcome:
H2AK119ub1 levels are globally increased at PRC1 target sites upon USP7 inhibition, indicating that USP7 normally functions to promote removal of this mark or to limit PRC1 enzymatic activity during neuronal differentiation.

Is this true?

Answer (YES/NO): NO